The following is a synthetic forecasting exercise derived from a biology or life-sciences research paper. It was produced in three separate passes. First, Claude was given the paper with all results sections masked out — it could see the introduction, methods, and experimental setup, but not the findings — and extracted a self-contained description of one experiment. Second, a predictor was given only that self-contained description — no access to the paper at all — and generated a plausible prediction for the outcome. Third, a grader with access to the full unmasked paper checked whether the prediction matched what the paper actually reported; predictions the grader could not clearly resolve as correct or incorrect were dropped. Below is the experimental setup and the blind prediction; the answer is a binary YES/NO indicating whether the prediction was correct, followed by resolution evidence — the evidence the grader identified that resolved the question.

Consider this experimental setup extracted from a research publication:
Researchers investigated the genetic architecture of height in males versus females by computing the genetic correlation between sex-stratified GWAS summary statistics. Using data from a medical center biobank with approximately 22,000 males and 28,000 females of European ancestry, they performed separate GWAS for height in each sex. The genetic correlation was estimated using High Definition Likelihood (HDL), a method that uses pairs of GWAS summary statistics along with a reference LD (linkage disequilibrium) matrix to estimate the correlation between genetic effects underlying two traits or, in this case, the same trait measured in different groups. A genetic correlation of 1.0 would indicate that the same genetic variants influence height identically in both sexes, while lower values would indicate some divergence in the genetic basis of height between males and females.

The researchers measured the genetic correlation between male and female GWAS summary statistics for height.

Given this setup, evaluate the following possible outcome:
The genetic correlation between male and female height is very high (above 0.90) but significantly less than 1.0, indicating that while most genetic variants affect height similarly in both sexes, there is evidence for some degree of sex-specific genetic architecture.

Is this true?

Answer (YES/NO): NO